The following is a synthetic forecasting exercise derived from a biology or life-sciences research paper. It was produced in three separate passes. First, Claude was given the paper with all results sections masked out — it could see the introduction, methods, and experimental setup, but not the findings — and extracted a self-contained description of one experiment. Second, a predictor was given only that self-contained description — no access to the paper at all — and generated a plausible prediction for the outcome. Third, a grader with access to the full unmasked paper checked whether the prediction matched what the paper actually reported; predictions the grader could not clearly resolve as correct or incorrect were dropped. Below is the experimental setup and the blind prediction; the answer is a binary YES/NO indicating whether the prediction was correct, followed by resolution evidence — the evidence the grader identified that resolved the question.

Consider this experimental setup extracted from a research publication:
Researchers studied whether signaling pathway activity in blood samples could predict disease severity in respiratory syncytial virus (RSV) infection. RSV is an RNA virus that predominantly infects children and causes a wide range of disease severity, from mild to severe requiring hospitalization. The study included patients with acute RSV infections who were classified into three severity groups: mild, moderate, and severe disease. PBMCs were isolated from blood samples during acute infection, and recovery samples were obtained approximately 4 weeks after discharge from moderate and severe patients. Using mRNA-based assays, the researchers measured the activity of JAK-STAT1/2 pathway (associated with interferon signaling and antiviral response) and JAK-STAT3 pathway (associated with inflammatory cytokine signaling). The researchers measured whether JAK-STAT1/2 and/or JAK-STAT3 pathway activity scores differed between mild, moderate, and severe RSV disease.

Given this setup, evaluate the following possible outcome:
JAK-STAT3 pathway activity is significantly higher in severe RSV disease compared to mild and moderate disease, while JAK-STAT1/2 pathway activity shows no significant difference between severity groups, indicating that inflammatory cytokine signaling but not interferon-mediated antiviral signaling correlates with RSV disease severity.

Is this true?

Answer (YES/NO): YES